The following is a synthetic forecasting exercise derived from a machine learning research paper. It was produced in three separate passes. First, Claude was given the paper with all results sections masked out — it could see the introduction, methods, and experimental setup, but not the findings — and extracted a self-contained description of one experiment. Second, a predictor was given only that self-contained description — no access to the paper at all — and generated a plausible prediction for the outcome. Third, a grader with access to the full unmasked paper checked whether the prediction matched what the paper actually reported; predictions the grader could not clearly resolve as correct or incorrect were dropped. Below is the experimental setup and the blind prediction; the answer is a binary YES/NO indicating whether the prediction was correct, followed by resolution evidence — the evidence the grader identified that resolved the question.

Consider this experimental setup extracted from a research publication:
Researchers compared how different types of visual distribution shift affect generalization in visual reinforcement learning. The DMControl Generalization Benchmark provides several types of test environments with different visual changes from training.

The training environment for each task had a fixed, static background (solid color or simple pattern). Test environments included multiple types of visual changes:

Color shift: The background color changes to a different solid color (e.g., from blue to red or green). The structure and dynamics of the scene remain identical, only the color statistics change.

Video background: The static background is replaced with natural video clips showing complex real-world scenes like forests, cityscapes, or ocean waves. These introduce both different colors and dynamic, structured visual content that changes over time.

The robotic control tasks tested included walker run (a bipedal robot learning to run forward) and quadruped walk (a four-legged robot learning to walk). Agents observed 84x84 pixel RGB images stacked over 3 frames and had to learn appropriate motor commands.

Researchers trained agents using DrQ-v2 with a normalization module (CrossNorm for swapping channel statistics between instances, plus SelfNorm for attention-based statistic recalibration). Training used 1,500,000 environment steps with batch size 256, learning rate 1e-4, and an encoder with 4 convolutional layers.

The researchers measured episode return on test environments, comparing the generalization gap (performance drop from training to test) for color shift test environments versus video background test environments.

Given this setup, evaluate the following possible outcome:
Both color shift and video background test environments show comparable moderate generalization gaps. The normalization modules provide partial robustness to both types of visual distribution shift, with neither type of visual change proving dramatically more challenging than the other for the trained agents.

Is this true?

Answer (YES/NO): NO